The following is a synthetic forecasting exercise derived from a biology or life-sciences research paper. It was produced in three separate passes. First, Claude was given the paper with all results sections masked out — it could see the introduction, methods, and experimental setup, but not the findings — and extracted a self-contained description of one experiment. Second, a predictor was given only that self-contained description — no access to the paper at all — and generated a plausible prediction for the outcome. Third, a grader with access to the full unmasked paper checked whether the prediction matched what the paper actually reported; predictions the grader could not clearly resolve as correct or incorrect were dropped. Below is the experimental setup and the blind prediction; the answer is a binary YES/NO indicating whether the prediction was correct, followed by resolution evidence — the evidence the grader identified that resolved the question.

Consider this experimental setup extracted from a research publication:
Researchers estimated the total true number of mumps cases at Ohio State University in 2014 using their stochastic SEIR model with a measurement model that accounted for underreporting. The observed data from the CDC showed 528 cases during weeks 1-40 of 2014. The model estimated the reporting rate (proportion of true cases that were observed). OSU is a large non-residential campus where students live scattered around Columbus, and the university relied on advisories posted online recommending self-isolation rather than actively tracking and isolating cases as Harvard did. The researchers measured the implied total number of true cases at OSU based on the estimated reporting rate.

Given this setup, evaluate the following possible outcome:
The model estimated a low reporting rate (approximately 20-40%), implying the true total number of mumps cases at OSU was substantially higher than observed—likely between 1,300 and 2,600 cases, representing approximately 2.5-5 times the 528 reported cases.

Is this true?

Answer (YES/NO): NO